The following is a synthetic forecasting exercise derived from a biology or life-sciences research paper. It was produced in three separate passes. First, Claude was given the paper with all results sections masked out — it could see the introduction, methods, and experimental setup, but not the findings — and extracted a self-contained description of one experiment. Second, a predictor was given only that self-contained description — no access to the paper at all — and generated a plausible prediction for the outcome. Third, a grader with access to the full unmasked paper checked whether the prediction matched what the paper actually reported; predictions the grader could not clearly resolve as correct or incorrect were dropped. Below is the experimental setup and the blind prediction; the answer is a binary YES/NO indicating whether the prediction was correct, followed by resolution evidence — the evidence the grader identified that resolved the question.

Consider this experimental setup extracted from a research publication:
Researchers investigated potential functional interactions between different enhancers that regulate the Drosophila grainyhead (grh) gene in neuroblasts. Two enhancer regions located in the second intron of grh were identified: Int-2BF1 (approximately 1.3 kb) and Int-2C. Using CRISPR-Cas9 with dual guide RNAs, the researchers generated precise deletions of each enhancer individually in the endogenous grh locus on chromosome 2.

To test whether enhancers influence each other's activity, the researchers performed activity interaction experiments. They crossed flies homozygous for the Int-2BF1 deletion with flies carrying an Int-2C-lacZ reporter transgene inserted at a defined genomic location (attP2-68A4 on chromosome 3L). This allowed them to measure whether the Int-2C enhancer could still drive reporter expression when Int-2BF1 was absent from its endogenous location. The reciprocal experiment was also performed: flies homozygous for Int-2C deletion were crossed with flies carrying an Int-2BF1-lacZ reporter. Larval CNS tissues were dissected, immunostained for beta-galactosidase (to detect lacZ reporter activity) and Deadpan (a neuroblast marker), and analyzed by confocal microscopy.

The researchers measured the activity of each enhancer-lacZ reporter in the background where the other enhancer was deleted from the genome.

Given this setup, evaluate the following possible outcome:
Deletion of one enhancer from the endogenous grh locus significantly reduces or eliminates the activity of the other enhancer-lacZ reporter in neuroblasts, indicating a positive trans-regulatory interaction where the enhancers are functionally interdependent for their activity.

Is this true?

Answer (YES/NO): YES